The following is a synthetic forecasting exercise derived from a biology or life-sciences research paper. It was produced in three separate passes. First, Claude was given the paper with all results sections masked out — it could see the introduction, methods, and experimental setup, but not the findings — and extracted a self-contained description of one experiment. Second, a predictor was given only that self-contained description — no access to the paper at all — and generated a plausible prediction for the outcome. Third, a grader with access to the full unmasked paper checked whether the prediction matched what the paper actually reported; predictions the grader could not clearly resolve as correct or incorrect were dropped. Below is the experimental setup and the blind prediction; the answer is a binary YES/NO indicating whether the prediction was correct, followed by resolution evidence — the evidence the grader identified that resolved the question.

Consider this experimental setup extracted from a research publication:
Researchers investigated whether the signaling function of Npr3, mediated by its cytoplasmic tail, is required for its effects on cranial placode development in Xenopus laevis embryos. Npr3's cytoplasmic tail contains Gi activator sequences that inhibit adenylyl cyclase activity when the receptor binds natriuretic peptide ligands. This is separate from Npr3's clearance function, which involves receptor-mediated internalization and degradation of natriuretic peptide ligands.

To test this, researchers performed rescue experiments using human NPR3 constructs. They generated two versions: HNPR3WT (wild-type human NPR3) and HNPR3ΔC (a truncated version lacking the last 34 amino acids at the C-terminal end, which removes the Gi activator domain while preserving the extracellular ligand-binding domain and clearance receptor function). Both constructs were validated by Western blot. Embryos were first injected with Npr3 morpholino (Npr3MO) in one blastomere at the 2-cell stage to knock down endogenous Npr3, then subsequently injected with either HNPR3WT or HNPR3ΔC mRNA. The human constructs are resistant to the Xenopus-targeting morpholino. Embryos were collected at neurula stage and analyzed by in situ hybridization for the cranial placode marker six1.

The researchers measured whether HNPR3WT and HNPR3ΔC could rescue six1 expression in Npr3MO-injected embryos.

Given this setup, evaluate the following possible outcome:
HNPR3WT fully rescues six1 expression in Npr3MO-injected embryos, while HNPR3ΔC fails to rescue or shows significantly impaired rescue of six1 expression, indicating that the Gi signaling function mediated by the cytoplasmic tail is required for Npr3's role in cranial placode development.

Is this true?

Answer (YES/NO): YES